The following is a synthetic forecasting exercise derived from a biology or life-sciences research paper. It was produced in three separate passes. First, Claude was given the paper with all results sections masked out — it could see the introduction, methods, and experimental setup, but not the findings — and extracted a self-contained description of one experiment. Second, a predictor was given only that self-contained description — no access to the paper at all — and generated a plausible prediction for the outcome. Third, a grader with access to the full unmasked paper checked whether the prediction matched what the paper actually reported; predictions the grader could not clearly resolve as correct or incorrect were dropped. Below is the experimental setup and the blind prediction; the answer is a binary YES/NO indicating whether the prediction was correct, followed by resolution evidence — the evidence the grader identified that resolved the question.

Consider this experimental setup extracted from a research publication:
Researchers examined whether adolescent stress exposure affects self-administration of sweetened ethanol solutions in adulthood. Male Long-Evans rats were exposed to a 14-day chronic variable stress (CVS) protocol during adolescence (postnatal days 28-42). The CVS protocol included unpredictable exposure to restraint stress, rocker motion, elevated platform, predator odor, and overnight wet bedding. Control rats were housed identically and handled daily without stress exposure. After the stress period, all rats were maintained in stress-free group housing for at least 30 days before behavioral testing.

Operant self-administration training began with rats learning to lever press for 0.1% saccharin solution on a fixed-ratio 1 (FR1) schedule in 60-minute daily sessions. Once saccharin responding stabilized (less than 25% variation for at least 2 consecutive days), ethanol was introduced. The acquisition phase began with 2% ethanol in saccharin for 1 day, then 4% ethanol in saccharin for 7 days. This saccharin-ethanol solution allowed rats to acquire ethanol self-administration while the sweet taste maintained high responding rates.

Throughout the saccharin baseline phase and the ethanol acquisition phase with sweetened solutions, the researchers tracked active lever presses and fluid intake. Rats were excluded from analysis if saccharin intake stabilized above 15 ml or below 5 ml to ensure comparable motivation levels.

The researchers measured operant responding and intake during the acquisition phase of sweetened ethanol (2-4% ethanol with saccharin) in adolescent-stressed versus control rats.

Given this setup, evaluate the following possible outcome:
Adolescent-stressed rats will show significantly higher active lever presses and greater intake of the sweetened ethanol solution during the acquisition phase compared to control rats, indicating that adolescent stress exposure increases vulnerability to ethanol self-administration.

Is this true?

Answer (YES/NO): YES